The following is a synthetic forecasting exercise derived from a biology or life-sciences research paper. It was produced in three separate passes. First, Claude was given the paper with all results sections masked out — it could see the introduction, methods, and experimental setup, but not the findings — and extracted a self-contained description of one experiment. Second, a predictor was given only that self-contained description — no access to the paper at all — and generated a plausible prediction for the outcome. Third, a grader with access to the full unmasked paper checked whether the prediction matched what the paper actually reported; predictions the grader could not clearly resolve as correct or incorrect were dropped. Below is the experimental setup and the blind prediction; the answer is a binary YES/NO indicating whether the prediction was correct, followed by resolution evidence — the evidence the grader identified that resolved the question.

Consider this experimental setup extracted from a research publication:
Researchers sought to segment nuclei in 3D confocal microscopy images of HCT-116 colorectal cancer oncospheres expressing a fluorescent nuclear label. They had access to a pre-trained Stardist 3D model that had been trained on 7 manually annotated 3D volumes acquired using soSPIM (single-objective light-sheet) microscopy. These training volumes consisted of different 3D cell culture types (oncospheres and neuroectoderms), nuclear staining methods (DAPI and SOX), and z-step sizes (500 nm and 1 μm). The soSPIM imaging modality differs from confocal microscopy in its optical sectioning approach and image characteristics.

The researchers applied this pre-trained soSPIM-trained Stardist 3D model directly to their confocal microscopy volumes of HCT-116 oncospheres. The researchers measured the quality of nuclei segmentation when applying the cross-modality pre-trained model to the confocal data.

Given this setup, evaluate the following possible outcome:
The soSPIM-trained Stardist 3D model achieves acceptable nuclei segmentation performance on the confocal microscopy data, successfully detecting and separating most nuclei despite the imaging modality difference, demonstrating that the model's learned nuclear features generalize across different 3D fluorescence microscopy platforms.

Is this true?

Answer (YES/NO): NO